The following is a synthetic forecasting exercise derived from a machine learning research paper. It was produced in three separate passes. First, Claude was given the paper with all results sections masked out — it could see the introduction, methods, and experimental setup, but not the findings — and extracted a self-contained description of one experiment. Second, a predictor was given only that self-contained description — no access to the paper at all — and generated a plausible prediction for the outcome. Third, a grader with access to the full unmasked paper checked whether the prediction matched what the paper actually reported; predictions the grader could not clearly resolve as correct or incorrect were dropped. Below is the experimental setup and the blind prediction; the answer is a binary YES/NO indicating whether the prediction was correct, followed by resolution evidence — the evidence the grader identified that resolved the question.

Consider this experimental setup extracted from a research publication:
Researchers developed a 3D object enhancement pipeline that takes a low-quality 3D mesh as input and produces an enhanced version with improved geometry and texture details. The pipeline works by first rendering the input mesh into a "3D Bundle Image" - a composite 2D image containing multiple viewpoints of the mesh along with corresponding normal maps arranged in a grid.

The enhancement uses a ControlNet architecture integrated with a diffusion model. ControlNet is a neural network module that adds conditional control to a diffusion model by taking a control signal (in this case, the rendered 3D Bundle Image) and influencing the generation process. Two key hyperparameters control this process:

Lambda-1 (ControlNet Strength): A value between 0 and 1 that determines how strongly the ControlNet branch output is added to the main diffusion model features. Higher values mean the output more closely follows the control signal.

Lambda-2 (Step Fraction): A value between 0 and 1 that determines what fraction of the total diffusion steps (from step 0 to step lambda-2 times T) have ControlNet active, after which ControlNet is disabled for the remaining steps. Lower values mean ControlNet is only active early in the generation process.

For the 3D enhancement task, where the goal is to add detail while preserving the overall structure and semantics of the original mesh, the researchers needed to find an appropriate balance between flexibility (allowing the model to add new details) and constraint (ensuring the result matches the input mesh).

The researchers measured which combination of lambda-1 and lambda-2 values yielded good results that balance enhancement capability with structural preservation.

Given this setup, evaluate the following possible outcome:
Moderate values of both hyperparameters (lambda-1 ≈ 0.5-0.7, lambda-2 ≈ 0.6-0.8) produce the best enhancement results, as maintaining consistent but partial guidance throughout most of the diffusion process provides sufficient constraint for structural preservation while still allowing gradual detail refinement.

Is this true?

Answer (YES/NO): NO